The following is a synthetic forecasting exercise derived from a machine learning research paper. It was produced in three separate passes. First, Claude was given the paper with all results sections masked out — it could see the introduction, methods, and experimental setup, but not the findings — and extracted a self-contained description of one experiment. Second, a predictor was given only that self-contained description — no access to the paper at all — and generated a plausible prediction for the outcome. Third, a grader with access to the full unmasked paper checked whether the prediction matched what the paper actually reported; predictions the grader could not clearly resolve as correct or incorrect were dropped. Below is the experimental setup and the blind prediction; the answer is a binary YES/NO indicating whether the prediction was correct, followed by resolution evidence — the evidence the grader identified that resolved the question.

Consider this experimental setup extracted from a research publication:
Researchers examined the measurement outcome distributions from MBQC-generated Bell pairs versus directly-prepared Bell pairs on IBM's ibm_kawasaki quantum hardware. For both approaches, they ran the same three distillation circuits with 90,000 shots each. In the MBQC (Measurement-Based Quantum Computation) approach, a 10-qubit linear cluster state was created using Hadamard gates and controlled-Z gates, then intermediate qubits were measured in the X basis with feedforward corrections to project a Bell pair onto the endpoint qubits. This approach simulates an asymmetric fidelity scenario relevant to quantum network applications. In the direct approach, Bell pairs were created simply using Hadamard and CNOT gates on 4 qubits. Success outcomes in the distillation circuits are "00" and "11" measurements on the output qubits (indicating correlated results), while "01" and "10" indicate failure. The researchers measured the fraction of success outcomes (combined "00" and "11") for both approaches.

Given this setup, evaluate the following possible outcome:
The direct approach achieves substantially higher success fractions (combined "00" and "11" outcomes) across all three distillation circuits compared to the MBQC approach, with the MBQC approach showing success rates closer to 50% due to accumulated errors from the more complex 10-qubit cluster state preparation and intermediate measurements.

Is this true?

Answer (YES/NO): NO